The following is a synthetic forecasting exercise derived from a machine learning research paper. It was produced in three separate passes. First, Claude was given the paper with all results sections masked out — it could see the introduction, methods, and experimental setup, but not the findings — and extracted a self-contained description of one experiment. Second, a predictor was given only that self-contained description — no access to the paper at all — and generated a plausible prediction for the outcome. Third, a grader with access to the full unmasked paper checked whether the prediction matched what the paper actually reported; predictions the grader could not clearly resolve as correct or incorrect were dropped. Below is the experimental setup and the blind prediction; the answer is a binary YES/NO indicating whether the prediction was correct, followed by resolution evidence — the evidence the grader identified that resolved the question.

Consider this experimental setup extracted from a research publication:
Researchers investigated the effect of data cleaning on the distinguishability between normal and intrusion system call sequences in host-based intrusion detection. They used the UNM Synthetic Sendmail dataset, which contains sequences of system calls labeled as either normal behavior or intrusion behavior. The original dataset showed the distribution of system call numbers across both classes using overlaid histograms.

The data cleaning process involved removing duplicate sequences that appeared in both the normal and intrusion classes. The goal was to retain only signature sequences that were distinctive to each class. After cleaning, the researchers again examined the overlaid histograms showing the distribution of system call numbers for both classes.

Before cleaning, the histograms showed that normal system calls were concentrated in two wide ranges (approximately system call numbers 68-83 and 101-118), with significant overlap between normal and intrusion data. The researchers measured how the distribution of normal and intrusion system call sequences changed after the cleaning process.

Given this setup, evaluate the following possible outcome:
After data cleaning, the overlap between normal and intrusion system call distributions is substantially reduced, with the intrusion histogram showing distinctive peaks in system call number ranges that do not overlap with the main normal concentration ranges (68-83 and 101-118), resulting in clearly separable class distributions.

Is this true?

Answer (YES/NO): NO